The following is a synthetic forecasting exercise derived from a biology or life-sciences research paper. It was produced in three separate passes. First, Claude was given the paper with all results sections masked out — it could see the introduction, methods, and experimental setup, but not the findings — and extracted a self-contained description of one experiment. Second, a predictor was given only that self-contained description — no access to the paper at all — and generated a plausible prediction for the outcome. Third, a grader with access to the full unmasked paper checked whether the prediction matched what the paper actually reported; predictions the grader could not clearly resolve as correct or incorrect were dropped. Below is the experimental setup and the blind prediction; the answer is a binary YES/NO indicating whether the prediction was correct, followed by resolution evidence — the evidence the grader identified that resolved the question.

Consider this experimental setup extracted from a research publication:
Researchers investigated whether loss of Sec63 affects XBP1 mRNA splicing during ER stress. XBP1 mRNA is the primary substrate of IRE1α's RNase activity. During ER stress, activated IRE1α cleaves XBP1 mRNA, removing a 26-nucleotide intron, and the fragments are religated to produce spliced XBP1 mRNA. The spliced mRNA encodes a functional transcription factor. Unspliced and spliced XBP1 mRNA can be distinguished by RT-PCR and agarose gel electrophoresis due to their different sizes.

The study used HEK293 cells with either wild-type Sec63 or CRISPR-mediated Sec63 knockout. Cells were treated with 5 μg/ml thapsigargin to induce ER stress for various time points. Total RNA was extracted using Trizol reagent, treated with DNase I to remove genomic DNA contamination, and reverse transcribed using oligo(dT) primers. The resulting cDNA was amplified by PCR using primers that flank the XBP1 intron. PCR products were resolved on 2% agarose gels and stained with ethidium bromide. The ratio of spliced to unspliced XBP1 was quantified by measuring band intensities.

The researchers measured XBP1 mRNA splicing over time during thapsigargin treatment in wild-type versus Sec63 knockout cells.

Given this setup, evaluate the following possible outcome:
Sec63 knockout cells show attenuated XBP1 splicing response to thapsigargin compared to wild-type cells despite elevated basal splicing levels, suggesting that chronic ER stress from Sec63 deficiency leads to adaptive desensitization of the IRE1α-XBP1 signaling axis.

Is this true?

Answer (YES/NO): NO